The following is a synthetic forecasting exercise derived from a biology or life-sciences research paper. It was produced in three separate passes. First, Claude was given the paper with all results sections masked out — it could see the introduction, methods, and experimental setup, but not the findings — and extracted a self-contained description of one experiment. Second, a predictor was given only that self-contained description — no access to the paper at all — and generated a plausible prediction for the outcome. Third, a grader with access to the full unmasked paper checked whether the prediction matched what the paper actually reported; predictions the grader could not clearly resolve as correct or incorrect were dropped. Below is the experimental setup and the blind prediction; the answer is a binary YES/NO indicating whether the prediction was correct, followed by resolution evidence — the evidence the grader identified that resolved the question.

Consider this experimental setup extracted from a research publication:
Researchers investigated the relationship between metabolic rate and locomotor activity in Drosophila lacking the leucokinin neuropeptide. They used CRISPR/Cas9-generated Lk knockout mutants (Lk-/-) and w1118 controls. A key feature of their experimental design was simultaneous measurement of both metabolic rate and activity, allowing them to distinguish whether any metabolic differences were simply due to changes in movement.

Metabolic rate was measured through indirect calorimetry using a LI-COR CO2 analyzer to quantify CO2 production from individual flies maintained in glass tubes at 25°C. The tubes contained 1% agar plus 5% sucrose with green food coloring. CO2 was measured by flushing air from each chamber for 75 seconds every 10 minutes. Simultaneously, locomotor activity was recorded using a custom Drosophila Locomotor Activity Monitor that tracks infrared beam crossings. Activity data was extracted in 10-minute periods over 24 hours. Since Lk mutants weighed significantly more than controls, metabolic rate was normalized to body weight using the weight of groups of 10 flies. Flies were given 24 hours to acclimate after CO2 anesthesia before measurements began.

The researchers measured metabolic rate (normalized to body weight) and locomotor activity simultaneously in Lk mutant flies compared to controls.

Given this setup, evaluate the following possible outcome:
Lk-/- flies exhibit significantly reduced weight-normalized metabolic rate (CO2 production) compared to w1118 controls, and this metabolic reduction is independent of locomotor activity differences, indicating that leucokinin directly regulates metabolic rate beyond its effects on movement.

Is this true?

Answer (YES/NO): NO